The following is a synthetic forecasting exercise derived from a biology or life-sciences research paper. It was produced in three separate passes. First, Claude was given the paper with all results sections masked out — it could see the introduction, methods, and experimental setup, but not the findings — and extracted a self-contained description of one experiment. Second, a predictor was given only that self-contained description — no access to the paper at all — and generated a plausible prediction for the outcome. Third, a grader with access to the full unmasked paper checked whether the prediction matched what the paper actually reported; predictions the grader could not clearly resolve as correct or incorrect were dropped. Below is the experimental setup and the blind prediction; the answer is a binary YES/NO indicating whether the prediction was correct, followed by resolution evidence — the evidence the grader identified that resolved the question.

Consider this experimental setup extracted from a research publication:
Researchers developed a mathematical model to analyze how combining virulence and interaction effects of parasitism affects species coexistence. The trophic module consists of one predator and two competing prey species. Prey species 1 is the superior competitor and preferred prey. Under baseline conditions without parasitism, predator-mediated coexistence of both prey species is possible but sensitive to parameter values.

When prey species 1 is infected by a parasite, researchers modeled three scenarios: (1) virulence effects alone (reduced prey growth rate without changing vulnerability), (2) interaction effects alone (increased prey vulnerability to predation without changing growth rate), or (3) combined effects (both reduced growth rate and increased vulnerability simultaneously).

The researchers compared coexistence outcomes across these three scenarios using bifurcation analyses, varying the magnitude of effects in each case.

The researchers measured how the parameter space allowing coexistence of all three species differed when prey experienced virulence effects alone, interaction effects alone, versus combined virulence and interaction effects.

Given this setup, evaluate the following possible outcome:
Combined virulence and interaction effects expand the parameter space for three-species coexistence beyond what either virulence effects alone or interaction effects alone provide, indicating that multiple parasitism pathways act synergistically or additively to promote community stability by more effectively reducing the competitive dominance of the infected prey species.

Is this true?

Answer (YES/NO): YES